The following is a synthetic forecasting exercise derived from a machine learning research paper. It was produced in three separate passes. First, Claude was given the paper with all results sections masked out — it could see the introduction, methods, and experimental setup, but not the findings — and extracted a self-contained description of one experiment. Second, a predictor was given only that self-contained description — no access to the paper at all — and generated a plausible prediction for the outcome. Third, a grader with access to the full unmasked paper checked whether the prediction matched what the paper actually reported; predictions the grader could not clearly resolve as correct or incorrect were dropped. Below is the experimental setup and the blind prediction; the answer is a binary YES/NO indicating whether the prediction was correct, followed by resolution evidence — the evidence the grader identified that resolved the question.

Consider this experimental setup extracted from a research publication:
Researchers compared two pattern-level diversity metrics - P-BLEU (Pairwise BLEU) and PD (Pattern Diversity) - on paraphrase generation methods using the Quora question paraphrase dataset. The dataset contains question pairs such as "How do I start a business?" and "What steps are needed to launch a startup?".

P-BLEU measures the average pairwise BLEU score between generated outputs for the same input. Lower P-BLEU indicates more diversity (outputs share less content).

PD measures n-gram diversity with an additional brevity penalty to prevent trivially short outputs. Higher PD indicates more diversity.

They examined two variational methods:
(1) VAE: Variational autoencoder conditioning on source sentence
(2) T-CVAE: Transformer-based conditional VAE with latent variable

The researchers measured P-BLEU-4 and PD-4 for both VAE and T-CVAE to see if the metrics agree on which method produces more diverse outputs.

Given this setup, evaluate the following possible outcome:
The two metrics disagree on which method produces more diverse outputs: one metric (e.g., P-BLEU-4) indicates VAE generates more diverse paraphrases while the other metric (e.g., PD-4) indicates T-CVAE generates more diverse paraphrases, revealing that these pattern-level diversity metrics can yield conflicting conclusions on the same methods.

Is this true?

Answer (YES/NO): NO